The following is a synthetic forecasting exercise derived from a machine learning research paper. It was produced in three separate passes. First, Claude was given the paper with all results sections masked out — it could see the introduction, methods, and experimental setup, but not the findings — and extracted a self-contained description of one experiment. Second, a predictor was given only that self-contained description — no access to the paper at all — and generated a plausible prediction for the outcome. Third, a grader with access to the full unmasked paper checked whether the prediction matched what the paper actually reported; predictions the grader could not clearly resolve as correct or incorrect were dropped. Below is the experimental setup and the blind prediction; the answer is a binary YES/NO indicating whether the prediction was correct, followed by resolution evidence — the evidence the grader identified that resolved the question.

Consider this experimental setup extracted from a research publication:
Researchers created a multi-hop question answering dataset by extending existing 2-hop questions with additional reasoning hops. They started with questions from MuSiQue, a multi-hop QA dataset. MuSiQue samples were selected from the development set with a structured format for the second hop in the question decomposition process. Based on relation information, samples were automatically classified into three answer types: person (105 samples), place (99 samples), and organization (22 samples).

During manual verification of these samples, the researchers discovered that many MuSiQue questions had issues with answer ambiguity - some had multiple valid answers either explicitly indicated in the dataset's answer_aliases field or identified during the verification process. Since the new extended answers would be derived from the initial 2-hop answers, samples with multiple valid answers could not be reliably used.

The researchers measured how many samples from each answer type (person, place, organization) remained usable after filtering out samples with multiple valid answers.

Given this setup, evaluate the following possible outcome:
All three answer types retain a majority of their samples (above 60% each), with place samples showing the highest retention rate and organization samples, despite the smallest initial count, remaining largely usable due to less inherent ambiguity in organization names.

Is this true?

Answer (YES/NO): NO